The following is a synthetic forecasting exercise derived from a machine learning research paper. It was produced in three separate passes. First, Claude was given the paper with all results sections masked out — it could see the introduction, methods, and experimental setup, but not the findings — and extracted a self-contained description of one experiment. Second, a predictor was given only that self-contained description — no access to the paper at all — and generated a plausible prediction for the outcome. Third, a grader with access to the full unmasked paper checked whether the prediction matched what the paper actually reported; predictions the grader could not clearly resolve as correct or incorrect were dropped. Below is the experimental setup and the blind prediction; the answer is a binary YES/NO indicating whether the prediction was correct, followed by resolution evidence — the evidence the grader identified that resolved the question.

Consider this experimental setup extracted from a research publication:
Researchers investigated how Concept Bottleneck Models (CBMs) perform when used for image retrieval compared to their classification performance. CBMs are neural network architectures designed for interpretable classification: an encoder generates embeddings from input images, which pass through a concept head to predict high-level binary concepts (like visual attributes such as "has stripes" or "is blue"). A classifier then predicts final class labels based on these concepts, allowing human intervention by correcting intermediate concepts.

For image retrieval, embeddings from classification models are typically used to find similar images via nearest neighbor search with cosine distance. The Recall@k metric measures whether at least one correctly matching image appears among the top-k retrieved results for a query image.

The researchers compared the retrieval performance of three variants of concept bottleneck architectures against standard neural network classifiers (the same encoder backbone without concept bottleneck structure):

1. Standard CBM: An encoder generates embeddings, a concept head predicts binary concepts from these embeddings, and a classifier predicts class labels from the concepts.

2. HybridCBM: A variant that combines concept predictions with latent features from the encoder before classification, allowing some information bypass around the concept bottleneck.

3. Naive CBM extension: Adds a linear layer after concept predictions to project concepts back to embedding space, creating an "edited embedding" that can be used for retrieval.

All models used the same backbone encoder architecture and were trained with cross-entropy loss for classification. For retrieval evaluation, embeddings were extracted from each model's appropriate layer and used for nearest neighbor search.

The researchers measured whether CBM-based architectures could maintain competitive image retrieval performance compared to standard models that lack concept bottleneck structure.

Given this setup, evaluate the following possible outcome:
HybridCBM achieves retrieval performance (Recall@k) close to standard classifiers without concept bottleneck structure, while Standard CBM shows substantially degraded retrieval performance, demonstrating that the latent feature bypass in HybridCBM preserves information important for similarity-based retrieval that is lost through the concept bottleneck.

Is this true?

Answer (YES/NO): NO